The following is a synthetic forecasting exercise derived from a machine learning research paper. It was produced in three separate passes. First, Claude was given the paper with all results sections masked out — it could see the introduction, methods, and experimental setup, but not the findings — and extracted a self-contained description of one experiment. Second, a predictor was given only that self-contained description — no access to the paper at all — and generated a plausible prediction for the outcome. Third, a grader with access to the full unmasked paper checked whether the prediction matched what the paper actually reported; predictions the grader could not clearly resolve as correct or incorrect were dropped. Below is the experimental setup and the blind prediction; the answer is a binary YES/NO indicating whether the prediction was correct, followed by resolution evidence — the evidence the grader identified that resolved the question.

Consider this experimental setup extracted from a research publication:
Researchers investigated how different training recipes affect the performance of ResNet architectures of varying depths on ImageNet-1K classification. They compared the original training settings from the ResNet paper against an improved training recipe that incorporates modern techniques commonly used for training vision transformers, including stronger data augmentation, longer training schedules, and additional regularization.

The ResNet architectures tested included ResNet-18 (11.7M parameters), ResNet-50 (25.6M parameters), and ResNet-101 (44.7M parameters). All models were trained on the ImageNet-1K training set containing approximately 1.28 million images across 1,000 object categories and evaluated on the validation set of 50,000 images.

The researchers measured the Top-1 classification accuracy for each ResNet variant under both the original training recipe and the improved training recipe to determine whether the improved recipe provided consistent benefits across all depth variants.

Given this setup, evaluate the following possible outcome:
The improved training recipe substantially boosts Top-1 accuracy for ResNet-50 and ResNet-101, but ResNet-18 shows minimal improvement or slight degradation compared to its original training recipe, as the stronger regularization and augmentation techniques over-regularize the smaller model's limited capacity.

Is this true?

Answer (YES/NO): YES